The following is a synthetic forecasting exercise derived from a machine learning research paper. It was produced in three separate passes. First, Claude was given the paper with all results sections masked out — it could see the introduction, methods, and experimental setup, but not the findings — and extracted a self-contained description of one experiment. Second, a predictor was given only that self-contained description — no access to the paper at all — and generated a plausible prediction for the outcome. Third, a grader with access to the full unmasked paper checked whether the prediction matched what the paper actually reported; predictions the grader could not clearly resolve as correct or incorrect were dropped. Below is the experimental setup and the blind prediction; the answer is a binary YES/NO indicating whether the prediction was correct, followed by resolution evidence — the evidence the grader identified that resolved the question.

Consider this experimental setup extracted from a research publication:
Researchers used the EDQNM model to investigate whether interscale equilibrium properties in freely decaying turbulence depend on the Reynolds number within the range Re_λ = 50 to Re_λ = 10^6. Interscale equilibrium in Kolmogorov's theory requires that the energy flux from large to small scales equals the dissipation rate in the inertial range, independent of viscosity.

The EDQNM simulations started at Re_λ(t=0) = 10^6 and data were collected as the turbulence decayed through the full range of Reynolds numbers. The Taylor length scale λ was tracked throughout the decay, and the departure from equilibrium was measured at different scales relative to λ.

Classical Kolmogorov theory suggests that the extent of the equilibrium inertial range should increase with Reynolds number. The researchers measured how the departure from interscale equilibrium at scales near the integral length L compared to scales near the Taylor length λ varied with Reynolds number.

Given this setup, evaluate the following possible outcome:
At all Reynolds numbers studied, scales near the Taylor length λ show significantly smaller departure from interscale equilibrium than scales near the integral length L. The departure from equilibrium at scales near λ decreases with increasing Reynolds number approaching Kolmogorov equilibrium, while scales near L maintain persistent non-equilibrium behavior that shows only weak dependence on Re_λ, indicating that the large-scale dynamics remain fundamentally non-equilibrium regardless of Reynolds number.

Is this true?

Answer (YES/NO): YES